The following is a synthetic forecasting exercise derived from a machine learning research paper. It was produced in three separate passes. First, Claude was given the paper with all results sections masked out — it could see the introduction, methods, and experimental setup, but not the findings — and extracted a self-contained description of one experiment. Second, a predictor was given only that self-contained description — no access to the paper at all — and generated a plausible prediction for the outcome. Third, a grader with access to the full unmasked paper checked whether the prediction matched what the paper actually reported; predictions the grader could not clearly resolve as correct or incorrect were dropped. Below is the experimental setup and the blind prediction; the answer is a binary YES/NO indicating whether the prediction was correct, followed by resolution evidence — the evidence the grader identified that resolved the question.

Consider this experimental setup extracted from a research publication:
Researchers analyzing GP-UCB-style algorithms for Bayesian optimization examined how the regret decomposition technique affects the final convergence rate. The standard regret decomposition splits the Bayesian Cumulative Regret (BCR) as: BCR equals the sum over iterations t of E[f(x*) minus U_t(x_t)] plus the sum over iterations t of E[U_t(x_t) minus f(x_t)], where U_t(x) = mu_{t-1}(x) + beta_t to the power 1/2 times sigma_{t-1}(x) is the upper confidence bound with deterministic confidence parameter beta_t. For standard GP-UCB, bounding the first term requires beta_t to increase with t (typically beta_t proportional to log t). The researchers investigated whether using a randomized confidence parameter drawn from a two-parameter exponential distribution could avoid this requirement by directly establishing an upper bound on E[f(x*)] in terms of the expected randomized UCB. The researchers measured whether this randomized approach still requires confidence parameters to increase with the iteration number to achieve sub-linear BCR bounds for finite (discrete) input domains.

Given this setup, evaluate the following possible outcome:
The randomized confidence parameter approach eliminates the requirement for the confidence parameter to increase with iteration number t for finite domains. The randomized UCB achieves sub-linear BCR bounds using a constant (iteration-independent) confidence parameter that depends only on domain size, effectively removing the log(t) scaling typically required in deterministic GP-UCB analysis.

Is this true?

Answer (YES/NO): YES